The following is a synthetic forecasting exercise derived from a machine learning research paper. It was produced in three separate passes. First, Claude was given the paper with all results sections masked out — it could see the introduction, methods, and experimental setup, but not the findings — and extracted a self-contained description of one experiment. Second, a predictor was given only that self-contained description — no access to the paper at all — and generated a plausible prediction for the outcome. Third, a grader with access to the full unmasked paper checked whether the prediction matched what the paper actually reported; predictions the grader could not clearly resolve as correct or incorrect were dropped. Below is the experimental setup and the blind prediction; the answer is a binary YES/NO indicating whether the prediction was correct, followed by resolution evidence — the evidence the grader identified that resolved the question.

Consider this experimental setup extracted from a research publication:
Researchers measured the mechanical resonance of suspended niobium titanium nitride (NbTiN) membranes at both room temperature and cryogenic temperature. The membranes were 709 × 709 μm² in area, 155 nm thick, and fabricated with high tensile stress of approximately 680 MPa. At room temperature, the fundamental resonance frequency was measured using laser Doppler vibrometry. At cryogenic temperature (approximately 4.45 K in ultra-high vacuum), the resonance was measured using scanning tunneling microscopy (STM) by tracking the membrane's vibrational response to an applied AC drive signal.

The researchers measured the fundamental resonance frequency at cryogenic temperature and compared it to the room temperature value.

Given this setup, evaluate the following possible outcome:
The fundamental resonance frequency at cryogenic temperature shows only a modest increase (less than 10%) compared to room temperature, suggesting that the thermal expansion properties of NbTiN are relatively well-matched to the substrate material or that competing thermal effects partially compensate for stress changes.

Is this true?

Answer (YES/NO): NO